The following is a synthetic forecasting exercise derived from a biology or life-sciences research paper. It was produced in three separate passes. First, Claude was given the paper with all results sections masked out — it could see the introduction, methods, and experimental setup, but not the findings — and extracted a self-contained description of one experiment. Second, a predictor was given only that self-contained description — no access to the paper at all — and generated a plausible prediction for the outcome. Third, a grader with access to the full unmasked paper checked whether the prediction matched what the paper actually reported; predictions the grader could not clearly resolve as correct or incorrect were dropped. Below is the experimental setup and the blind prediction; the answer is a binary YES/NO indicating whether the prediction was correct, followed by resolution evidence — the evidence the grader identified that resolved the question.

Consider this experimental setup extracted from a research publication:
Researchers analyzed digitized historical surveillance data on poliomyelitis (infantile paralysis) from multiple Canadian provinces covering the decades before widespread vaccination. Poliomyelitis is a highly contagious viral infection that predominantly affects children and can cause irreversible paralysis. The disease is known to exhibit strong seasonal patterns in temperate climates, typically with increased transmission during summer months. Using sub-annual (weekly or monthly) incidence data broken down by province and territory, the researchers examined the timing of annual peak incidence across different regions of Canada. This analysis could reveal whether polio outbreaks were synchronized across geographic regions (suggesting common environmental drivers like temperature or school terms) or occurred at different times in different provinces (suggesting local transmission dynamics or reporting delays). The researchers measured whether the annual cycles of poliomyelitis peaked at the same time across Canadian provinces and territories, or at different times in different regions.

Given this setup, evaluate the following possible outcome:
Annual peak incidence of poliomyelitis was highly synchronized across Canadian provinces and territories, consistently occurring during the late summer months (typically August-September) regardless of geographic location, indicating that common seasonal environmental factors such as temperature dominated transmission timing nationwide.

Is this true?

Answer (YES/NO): NO